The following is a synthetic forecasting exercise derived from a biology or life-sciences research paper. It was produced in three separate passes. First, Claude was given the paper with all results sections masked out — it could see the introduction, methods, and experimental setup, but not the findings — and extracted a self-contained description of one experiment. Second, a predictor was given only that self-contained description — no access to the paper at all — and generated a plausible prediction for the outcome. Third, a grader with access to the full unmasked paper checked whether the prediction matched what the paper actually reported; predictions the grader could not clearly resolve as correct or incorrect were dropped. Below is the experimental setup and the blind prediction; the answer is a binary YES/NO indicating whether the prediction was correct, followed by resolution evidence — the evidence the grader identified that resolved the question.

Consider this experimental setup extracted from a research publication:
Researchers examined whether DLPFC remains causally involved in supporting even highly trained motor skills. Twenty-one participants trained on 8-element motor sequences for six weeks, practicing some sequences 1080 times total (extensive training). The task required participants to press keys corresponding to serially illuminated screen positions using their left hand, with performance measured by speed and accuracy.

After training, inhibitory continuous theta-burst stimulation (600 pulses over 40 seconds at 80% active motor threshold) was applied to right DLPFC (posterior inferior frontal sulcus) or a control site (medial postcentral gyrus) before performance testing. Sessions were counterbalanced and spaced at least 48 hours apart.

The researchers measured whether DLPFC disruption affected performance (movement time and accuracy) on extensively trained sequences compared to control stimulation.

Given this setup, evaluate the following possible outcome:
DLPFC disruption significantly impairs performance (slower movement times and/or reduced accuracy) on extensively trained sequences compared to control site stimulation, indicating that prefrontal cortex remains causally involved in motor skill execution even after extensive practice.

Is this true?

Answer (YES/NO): YES